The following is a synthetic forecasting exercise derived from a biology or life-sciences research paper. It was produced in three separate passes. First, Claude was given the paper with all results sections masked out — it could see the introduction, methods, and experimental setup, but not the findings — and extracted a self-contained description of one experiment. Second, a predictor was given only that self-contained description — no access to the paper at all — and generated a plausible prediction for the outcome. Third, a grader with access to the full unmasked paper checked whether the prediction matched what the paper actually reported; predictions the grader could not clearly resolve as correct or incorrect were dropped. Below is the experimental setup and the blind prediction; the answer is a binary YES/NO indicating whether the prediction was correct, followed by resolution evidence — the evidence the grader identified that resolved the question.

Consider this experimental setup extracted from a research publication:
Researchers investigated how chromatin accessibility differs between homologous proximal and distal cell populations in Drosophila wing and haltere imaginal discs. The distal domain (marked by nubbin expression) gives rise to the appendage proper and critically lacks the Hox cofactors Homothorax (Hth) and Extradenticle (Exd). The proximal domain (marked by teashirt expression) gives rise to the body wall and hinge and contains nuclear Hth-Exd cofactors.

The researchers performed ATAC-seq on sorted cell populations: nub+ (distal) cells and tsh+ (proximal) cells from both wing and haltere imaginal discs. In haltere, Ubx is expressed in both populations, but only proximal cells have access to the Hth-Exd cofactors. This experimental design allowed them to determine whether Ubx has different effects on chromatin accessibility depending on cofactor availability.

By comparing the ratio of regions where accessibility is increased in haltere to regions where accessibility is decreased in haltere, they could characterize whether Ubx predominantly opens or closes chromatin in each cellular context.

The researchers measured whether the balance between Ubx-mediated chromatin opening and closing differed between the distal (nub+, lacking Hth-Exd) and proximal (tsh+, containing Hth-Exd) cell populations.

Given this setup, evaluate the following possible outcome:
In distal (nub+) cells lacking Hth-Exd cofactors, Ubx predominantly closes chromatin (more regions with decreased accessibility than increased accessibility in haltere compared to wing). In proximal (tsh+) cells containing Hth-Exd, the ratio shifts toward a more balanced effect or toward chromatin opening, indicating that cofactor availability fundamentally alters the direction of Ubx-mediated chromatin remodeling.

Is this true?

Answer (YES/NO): NO